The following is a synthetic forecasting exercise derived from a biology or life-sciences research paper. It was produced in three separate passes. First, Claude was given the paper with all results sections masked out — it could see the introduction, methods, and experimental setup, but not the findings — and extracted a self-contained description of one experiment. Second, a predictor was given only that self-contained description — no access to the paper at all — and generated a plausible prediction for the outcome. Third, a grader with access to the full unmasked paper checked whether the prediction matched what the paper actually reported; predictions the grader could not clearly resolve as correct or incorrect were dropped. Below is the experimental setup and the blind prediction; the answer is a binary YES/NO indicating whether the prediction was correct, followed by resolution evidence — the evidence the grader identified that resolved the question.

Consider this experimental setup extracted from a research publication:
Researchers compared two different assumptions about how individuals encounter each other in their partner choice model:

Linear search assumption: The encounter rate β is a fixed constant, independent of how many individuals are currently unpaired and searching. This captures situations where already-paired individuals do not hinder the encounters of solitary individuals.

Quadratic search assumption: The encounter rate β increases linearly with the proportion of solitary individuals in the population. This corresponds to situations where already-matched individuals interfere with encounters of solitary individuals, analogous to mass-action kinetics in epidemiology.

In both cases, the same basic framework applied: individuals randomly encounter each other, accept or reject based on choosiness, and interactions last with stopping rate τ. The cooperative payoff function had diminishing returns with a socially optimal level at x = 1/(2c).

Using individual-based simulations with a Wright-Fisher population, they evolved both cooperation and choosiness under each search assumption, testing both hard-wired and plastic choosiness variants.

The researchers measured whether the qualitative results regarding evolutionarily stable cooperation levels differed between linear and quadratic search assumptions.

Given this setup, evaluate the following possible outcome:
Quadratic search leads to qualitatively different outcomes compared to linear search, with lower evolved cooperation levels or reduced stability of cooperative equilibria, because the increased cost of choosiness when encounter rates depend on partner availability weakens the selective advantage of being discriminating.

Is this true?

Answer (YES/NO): NO